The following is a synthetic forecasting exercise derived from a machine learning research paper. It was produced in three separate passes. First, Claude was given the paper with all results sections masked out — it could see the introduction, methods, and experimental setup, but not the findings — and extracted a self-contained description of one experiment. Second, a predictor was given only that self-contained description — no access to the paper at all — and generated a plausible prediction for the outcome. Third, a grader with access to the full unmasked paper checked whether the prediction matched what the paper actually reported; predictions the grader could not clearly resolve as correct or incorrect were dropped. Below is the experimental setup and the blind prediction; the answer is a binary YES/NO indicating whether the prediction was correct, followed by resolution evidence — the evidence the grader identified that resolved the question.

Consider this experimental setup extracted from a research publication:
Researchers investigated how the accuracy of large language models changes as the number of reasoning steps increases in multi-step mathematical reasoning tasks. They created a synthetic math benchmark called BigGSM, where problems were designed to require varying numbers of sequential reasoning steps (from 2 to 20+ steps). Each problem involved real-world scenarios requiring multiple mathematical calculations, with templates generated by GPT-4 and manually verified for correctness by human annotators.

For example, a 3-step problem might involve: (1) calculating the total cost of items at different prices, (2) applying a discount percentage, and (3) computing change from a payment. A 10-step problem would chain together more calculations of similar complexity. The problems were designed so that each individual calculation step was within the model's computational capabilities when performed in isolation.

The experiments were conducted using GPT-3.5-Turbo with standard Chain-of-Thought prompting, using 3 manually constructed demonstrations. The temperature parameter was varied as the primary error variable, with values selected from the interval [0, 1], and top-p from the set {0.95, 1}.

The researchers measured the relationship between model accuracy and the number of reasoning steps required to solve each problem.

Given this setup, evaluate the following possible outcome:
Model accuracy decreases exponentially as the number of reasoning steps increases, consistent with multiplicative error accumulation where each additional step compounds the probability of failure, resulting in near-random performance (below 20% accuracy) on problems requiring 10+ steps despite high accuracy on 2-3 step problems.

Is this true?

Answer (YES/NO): NO